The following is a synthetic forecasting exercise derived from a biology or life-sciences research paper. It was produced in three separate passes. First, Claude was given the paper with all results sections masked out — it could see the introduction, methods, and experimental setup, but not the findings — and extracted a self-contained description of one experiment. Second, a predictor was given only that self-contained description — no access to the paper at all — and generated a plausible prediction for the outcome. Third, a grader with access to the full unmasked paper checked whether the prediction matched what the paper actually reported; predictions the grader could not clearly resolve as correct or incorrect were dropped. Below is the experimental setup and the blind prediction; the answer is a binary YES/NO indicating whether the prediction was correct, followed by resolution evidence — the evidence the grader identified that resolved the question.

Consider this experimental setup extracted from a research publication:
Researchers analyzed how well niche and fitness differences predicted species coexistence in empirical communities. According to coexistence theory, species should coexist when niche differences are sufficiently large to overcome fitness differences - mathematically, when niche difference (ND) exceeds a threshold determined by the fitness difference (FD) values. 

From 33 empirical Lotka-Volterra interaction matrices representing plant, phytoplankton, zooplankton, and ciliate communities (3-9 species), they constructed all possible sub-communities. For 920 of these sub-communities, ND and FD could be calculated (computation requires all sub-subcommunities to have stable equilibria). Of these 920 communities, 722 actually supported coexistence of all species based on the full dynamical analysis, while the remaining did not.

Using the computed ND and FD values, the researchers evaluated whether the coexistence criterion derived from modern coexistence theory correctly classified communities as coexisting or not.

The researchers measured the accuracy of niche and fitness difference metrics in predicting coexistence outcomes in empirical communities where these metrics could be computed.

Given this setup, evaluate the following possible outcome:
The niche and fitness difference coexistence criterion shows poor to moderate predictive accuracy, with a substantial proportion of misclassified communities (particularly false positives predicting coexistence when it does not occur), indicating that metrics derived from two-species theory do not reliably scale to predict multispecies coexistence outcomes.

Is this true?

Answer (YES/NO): NO